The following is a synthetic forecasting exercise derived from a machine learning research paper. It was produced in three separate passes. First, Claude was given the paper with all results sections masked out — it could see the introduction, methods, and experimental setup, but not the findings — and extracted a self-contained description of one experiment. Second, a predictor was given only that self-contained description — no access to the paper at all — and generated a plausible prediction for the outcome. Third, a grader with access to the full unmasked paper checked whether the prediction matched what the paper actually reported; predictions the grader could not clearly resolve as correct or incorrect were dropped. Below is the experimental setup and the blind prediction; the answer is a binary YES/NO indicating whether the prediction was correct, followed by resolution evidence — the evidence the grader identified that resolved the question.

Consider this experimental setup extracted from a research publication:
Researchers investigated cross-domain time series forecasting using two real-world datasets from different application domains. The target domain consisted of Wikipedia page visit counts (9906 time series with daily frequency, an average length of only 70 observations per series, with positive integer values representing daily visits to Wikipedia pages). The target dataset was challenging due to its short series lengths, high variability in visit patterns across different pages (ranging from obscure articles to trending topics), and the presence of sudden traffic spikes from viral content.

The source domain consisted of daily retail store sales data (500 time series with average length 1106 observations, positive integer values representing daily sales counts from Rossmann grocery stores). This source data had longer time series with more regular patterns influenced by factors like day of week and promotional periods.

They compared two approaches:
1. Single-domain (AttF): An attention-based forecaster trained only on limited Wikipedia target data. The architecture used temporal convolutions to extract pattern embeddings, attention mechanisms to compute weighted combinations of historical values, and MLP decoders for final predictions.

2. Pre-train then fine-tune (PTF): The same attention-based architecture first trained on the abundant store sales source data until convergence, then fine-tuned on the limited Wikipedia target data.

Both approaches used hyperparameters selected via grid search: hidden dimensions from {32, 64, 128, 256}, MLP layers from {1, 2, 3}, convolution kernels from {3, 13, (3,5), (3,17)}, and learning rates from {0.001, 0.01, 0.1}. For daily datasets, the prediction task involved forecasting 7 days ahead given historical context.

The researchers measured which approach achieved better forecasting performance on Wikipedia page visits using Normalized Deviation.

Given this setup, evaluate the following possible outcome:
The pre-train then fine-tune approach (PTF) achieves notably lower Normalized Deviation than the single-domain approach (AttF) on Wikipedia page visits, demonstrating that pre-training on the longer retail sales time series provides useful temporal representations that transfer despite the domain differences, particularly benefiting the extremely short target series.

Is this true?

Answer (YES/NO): NO